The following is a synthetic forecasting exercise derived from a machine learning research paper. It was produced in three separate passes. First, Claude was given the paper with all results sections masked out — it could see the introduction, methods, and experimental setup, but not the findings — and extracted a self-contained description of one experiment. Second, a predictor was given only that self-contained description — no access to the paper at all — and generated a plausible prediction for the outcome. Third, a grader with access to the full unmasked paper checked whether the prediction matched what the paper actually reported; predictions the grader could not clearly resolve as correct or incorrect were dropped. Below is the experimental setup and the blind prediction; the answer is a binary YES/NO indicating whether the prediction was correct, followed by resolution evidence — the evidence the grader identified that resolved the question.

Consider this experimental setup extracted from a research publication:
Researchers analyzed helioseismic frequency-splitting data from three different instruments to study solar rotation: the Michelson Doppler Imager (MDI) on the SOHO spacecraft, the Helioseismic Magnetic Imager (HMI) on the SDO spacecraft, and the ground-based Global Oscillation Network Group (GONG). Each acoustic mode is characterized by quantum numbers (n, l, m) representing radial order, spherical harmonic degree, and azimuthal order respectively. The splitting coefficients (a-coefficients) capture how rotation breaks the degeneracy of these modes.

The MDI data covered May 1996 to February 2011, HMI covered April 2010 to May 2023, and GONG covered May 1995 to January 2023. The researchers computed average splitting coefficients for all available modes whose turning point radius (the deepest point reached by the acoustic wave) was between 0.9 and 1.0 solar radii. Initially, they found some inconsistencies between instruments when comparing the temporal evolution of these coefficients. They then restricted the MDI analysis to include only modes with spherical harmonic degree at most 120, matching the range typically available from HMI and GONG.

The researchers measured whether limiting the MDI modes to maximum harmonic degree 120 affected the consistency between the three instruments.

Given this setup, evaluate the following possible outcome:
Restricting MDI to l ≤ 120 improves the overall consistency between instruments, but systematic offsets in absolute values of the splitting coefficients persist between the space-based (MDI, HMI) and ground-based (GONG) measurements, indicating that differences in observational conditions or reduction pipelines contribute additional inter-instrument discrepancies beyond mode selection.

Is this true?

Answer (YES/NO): NO